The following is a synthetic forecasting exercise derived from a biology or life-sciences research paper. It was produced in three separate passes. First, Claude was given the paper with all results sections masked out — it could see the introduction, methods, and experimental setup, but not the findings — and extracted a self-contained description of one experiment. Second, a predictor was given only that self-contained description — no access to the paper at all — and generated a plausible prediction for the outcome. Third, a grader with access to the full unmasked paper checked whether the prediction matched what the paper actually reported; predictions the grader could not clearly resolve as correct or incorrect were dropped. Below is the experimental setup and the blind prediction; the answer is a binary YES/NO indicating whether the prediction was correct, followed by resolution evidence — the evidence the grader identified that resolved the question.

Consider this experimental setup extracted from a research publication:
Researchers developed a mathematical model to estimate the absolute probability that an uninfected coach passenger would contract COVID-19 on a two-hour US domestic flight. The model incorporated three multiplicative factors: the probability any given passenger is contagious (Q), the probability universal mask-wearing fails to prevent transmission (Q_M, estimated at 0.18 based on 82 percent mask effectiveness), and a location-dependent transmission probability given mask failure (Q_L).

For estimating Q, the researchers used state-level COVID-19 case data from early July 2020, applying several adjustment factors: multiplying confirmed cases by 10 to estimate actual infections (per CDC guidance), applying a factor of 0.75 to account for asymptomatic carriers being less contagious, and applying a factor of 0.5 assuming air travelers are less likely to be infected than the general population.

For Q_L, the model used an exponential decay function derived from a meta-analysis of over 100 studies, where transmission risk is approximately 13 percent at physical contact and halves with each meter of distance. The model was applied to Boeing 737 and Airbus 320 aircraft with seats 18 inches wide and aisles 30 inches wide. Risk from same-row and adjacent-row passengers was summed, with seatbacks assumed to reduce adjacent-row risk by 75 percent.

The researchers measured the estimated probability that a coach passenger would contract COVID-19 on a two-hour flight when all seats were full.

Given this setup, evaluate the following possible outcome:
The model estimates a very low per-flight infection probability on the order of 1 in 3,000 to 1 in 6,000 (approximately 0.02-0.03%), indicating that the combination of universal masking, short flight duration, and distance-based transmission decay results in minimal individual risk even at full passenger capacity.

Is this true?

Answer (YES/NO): YES